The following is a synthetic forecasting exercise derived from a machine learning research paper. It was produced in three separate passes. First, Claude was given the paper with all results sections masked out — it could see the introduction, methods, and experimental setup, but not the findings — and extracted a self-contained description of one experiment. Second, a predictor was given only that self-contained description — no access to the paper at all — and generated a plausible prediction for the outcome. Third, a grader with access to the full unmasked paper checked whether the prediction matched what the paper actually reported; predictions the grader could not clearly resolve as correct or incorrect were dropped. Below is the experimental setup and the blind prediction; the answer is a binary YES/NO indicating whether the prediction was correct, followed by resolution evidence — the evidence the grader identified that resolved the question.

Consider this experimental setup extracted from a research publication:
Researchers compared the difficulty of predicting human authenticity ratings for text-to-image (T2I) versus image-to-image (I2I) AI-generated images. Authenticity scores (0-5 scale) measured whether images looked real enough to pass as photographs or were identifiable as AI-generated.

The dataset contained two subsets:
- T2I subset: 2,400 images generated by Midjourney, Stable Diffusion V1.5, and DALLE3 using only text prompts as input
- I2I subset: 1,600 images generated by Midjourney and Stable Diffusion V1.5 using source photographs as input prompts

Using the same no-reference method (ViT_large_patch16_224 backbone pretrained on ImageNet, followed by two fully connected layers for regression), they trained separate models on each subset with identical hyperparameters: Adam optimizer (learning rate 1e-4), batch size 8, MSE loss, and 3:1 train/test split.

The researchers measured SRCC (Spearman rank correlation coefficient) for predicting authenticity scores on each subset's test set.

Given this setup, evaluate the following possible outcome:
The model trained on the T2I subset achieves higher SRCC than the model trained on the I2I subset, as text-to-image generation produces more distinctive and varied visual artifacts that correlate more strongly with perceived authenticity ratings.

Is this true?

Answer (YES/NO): YES